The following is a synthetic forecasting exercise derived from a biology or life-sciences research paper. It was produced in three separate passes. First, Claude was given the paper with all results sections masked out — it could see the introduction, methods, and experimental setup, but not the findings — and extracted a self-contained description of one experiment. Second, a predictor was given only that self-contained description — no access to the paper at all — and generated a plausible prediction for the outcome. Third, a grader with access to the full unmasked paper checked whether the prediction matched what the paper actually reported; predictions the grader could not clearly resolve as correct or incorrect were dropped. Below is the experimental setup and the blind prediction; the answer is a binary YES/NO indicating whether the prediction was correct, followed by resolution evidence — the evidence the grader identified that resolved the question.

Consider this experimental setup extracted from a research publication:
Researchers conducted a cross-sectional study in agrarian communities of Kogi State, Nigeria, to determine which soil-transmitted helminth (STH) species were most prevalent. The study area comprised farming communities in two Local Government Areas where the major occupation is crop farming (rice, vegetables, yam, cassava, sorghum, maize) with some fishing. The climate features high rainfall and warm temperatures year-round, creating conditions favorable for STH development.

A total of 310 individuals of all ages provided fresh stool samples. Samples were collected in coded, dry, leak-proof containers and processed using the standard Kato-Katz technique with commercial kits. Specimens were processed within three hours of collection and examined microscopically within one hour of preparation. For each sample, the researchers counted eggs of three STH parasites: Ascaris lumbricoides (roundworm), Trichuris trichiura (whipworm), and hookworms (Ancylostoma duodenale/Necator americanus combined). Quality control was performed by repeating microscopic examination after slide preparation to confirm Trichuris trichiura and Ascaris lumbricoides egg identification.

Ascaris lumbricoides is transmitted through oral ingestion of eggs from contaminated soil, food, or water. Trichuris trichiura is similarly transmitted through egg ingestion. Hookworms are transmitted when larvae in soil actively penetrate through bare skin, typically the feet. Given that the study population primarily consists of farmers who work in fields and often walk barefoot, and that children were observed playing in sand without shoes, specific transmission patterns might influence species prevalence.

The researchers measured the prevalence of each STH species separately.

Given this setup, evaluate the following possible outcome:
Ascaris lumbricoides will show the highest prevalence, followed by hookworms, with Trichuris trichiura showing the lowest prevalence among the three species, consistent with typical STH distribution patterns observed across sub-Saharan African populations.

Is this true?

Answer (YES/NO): NO